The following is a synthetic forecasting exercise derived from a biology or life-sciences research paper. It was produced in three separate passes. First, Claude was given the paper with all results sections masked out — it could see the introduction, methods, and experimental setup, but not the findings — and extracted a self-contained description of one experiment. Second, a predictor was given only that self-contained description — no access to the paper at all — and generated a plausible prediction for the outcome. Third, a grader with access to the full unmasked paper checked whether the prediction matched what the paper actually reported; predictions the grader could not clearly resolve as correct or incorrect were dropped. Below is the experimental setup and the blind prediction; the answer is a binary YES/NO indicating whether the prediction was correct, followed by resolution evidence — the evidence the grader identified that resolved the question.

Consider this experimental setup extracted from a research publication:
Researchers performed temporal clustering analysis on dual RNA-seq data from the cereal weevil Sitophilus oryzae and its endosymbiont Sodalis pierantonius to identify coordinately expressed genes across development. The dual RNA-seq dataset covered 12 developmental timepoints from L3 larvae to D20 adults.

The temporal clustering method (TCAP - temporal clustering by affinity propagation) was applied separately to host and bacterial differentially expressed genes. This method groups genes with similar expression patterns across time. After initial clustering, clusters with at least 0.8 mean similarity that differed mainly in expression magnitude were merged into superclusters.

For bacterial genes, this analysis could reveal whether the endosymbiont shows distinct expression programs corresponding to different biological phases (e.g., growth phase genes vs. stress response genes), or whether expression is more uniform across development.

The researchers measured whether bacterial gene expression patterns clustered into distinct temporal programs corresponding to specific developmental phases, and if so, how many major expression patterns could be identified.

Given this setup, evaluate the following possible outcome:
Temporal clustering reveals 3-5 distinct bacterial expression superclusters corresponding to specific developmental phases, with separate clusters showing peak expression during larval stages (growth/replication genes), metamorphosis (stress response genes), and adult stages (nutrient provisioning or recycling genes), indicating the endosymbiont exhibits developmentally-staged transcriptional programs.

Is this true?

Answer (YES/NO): NO